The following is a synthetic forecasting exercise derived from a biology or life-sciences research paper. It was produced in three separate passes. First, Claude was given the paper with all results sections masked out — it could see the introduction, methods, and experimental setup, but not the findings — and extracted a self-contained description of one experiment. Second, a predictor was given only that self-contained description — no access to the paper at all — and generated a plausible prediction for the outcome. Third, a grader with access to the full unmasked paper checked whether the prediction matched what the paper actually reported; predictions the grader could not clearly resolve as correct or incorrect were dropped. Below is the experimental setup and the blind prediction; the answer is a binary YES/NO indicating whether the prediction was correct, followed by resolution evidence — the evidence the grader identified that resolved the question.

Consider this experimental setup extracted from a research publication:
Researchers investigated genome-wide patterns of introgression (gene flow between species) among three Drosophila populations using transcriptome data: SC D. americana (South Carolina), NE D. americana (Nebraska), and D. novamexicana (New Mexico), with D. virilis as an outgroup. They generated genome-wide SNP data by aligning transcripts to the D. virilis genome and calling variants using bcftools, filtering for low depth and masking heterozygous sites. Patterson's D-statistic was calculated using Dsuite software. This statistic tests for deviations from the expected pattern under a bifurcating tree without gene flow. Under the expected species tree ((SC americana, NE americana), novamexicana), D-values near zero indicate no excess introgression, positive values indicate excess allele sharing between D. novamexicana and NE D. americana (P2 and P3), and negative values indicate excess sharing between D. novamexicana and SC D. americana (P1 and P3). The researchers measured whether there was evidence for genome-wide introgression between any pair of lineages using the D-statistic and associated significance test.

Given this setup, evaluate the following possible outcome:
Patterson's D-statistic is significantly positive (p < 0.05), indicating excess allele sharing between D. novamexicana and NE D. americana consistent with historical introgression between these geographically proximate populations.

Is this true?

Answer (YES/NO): YES